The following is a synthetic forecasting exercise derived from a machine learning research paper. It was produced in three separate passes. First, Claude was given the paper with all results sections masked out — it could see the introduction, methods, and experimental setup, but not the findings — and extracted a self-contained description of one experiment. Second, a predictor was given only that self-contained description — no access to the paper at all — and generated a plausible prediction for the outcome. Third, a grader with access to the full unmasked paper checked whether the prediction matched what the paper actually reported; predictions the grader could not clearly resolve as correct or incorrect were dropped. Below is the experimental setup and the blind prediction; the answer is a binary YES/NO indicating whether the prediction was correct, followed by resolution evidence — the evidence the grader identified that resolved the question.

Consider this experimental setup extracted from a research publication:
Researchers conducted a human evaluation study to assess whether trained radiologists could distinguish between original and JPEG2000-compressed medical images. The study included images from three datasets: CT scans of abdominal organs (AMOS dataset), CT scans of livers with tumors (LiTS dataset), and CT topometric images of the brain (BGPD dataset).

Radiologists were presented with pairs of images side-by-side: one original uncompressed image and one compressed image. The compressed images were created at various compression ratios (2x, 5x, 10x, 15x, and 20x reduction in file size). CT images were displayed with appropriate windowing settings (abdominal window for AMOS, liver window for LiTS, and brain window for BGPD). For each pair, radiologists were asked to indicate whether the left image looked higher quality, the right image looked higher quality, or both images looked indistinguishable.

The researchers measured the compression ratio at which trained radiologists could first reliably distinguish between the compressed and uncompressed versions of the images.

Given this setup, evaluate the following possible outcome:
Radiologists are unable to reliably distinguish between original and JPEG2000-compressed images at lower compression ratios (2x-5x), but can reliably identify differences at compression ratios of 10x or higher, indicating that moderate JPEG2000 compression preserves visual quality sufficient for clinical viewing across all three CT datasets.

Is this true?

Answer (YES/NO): YES